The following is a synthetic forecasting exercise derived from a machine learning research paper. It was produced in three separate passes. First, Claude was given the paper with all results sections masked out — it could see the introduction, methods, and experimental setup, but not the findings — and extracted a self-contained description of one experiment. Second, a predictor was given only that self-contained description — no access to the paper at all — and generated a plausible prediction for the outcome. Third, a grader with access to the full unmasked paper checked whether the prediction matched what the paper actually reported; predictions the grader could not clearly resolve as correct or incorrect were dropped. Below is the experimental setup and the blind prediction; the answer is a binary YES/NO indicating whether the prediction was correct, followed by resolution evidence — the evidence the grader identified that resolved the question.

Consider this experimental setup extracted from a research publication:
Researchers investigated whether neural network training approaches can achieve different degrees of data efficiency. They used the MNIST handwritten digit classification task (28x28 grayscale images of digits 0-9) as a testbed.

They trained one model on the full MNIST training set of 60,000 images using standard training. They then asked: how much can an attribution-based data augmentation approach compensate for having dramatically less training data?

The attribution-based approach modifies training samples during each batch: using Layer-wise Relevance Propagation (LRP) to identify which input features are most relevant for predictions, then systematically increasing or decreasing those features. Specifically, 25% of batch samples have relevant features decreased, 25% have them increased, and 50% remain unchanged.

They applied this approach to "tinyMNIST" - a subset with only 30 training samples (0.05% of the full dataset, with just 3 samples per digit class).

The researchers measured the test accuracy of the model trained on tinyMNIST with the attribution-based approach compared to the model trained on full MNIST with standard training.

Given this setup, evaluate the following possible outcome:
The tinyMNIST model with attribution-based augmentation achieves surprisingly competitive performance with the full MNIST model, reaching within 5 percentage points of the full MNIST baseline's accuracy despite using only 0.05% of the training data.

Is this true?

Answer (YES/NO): NO